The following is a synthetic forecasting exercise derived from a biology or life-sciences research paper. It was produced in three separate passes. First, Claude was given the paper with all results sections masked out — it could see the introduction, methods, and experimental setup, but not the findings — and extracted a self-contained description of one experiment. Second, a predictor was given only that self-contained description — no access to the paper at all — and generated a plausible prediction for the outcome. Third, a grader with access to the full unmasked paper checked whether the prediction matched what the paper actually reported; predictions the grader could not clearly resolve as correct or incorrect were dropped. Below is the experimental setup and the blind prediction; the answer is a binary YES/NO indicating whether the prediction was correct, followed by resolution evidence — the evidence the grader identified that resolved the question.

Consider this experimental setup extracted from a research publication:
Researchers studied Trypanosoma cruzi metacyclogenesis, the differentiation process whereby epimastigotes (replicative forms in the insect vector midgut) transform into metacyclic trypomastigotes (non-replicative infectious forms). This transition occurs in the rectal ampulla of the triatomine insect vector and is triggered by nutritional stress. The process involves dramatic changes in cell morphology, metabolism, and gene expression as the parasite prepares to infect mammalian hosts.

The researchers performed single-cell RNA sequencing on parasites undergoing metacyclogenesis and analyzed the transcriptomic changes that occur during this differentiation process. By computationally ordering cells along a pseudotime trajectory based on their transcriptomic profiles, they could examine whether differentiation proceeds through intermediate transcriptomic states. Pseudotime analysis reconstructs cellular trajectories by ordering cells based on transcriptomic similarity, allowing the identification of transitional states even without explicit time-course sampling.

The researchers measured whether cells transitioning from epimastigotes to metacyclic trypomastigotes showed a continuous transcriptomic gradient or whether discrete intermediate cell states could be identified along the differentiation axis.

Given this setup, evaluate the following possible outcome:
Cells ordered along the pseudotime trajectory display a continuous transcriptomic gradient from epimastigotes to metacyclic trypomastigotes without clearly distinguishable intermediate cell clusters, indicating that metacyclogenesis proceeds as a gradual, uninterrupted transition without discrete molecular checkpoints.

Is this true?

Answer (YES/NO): NO